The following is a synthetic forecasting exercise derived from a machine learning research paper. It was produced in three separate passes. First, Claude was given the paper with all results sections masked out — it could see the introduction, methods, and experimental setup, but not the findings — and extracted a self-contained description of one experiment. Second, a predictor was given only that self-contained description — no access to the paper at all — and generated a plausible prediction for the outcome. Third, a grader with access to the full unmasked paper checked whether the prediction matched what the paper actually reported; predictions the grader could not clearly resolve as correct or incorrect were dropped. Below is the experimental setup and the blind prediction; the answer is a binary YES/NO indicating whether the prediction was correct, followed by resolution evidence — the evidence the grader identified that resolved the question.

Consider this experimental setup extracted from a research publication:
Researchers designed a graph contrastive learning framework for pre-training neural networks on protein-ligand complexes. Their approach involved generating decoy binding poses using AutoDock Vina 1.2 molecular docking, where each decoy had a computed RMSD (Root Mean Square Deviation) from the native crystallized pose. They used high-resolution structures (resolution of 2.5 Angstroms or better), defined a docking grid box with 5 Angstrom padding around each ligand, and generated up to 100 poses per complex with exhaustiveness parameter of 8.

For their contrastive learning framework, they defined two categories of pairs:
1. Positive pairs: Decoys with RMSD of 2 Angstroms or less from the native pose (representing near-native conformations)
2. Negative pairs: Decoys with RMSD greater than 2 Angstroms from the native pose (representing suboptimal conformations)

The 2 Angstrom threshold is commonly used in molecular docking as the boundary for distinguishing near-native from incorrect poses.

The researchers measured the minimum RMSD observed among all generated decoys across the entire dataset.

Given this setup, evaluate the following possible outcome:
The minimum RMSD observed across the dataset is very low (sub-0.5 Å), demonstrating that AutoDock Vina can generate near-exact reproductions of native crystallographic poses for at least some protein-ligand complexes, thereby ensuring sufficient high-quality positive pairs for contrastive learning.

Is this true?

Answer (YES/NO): YES